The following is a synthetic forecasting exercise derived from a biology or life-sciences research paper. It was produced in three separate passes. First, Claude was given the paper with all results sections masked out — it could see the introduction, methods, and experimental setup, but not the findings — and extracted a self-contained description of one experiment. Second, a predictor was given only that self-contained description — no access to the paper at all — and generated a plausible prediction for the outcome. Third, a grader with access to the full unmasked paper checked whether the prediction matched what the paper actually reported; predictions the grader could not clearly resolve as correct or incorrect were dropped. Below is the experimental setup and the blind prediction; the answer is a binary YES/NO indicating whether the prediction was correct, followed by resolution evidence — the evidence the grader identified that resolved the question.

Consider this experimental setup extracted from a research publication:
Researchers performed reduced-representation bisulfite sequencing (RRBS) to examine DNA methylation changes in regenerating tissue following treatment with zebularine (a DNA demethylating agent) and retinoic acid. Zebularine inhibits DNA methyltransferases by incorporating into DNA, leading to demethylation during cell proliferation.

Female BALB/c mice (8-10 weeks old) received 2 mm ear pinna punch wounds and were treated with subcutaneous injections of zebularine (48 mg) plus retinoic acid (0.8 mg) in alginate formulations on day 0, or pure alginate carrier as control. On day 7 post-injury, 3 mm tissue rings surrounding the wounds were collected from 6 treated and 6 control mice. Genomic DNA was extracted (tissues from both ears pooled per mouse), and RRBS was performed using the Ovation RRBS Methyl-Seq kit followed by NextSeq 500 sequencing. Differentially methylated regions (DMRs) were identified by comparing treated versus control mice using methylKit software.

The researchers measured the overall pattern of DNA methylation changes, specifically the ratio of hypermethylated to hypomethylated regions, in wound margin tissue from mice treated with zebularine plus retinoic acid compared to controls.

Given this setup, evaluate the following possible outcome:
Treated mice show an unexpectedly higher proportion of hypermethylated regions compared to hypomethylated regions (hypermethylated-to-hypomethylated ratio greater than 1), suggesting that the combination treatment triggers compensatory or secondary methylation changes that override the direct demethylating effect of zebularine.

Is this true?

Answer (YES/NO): YES